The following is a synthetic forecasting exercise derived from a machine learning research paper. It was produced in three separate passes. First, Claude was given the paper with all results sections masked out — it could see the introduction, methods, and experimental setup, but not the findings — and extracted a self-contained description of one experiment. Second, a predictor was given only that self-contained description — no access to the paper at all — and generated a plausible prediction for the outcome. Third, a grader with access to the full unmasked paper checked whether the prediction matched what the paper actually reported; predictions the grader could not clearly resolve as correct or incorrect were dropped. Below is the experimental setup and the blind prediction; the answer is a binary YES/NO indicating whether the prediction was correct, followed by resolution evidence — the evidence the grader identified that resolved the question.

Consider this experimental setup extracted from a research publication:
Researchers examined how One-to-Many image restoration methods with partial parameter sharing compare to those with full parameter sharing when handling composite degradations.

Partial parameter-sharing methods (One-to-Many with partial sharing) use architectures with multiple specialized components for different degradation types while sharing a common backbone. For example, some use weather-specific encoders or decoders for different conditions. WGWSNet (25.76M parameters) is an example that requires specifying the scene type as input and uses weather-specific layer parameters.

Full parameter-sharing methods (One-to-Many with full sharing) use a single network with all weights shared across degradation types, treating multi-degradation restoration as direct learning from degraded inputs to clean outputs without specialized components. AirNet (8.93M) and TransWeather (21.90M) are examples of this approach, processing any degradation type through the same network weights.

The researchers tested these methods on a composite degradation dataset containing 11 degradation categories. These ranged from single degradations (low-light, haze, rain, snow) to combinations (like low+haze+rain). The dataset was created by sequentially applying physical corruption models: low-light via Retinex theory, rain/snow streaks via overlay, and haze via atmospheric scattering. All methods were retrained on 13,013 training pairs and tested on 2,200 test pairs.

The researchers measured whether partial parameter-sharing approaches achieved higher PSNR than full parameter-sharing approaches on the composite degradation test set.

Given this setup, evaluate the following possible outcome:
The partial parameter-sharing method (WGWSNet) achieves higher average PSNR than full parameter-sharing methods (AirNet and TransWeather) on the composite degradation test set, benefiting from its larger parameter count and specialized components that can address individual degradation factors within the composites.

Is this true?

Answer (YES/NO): YES